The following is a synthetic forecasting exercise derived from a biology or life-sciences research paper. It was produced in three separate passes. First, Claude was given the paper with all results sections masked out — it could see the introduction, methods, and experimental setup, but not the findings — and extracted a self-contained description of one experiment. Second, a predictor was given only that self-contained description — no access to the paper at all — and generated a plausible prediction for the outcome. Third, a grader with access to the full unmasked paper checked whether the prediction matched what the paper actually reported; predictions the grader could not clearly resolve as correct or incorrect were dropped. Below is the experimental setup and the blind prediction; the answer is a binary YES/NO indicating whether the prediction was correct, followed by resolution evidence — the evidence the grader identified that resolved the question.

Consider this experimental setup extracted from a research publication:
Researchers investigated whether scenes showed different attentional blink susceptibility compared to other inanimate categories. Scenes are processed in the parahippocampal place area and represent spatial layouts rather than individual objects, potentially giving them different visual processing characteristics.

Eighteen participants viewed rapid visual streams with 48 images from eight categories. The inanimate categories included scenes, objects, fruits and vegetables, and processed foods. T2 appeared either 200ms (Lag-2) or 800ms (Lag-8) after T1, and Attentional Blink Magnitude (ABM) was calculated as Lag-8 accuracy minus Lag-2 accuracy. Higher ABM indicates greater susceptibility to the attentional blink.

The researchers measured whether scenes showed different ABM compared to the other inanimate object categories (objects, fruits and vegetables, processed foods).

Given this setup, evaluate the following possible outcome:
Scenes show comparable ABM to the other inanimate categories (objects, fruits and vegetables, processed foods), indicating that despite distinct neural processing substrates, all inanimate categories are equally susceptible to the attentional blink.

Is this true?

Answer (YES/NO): NO